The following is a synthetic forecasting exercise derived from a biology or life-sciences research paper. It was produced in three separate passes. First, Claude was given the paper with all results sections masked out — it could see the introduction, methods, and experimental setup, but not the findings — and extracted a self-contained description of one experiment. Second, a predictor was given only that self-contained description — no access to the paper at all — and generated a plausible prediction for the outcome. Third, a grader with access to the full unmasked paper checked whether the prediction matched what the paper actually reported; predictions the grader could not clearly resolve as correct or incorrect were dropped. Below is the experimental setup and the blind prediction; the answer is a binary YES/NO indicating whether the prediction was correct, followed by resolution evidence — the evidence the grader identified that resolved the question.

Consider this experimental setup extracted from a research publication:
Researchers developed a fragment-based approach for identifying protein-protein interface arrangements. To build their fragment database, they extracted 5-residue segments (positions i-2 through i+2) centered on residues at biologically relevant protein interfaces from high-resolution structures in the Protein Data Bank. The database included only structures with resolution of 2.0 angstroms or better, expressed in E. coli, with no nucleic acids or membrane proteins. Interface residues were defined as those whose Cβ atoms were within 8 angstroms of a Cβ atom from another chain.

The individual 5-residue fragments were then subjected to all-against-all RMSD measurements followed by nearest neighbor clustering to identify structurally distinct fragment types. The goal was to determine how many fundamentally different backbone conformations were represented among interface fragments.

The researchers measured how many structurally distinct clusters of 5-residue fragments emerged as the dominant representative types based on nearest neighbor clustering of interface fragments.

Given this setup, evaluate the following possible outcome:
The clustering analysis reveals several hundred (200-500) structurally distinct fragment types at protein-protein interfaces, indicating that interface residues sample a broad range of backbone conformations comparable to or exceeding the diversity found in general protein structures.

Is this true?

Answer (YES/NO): NO